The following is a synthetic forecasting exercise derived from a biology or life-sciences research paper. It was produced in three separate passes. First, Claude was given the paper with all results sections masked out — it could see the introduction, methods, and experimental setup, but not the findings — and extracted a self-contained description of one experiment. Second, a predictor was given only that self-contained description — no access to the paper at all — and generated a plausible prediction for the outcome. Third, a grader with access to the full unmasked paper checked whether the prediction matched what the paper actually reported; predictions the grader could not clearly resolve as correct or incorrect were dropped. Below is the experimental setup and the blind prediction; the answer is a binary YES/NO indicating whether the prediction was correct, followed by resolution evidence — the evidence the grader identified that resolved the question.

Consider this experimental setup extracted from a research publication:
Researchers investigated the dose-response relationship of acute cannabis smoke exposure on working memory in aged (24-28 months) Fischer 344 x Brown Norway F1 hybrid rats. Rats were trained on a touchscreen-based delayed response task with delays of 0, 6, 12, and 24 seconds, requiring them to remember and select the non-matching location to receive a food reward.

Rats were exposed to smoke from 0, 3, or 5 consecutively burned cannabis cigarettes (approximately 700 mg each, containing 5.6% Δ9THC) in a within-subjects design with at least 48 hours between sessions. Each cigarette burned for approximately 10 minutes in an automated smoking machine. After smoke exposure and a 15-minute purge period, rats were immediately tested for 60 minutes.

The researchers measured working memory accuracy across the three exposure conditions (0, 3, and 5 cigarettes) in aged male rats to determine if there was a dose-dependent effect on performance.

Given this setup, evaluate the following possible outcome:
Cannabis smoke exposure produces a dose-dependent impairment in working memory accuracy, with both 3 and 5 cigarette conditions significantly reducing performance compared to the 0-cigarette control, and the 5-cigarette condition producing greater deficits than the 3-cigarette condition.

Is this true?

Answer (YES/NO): NO